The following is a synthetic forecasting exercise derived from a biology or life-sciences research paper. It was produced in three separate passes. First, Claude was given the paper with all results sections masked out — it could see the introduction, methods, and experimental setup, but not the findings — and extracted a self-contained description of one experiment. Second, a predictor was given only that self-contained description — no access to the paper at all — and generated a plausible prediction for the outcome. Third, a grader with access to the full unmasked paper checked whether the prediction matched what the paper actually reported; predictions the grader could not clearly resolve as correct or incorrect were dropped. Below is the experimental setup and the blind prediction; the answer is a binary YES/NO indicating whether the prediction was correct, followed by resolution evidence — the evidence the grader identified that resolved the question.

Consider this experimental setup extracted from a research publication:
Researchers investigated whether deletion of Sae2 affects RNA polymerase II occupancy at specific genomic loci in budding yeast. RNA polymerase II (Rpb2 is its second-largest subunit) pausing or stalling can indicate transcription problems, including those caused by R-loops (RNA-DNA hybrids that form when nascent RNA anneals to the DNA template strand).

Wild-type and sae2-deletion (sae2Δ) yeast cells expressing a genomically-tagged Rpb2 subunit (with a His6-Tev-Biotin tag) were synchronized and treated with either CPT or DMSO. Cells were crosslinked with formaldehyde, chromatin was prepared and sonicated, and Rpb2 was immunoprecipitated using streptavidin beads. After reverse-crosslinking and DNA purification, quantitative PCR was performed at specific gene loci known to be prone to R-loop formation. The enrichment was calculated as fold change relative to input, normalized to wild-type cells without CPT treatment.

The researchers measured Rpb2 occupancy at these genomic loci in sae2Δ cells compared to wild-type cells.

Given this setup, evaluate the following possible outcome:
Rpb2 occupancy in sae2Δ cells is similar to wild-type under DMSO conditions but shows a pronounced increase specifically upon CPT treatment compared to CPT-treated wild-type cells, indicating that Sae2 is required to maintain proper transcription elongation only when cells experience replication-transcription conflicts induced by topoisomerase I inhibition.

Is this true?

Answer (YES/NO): YES